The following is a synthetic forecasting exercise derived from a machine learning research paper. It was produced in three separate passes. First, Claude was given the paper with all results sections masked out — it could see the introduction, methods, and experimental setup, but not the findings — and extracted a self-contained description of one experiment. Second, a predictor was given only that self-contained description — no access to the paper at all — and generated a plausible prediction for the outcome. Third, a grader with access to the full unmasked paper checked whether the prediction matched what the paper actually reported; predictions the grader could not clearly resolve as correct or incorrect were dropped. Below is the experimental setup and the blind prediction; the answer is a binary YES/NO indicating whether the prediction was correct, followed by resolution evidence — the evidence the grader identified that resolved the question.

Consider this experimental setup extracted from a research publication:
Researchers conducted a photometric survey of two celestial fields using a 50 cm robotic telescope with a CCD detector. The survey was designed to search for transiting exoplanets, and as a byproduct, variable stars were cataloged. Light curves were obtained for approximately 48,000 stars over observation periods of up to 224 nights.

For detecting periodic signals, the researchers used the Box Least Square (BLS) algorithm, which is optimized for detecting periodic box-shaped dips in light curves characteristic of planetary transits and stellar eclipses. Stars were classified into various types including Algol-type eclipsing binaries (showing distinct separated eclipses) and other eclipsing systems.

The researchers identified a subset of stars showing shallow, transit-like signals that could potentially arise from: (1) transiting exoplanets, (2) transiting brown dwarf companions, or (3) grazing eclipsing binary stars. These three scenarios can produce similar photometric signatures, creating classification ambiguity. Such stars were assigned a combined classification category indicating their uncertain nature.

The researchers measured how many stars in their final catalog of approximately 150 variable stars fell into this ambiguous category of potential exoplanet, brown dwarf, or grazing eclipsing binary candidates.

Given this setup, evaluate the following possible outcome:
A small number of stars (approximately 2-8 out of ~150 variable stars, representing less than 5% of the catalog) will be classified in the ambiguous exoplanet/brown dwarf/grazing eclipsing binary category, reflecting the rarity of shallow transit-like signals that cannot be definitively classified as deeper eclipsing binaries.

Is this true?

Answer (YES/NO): NO